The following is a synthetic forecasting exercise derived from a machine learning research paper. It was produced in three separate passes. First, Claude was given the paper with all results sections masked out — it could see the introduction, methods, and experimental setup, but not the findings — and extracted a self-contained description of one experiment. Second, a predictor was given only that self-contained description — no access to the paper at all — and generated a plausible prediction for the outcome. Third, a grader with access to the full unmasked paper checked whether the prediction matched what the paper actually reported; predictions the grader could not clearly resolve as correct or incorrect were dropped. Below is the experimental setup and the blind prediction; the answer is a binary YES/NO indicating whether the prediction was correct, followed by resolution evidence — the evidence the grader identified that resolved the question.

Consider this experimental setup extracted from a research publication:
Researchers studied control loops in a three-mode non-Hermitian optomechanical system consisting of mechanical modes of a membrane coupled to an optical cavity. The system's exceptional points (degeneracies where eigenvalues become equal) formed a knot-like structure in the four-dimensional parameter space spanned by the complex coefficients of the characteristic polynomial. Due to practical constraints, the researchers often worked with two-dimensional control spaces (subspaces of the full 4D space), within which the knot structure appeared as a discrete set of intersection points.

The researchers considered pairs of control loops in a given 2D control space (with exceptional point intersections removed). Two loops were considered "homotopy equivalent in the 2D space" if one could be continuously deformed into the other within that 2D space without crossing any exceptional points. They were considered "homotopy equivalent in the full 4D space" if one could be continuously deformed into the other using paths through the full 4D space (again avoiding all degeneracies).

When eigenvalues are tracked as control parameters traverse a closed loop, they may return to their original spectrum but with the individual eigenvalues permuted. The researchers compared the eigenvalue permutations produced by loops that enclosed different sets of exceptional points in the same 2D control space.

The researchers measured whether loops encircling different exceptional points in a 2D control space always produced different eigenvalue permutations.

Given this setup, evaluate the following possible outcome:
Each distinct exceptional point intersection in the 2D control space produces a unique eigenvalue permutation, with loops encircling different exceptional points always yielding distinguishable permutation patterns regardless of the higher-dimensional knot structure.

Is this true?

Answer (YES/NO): NO